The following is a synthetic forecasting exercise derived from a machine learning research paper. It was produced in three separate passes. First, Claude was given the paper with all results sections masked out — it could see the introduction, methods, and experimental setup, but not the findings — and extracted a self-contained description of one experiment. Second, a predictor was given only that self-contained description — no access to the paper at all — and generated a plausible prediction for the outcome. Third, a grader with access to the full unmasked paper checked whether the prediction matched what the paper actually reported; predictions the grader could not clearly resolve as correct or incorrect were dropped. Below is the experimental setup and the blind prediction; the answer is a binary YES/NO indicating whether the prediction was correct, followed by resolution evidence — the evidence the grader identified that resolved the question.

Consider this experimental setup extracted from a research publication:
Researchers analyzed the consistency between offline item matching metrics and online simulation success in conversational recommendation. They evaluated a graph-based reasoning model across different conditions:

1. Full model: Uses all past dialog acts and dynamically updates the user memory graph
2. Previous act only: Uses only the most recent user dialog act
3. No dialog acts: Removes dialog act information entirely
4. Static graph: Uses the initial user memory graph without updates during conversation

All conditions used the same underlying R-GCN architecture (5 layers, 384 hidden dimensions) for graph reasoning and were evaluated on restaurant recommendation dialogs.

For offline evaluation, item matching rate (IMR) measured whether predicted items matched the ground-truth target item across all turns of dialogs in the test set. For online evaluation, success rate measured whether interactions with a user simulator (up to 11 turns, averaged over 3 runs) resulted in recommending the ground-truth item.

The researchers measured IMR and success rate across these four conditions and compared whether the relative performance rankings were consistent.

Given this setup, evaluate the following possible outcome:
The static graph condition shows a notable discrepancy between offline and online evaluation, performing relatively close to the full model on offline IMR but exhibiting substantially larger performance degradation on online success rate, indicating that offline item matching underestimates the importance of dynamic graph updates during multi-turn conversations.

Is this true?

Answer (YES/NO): NO